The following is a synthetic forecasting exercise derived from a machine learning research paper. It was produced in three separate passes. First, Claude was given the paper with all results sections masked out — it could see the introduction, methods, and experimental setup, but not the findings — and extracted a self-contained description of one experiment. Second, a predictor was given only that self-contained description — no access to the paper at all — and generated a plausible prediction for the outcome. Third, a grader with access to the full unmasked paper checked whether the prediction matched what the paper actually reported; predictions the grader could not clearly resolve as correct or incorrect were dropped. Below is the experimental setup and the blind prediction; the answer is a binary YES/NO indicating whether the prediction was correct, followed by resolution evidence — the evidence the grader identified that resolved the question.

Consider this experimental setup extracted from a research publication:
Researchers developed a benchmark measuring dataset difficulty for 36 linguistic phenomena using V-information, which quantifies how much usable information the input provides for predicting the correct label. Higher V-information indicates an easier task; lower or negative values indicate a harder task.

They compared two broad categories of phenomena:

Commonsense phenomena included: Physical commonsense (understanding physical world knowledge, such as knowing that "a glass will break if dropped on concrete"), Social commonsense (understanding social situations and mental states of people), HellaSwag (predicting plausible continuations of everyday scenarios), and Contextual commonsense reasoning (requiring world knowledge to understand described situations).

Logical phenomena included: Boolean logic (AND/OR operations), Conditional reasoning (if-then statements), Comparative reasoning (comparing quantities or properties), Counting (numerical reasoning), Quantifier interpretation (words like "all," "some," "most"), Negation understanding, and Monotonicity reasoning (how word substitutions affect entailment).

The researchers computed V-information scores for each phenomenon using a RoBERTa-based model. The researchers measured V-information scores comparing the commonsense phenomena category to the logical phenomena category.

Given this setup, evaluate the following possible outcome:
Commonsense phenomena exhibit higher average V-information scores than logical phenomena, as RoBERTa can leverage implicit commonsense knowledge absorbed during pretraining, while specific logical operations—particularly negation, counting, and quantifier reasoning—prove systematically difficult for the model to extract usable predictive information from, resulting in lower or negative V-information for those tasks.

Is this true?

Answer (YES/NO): NO